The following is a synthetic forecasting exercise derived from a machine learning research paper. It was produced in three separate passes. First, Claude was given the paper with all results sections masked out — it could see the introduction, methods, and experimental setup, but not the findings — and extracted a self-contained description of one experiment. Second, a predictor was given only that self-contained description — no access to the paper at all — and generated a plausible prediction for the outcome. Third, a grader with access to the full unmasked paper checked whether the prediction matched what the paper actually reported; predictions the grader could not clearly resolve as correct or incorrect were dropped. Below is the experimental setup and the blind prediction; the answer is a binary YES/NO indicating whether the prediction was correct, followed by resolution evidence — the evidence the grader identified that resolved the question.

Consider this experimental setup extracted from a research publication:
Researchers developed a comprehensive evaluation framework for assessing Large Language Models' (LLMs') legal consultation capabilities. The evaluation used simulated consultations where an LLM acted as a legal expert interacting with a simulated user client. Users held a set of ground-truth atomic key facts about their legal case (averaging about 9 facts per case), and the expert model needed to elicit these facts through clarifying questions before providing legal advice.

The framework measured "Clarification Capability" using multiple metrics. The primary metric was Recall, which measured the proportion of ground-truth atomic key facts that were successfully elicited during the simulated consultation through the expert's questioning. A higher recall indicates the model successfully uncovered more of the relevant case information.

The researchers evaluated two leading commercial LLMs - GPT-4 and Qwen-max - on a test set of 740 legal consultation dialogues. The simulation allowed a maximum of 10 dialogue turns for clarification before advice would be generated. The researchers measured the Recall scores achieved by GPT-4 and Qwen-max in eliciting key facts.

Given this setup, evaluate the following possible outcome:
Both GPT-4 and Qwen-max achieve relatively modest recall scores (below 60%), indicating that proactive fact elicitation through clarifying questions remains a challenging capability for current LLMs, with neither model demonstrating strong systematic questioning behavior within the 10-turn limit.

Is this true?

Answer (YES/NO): YES